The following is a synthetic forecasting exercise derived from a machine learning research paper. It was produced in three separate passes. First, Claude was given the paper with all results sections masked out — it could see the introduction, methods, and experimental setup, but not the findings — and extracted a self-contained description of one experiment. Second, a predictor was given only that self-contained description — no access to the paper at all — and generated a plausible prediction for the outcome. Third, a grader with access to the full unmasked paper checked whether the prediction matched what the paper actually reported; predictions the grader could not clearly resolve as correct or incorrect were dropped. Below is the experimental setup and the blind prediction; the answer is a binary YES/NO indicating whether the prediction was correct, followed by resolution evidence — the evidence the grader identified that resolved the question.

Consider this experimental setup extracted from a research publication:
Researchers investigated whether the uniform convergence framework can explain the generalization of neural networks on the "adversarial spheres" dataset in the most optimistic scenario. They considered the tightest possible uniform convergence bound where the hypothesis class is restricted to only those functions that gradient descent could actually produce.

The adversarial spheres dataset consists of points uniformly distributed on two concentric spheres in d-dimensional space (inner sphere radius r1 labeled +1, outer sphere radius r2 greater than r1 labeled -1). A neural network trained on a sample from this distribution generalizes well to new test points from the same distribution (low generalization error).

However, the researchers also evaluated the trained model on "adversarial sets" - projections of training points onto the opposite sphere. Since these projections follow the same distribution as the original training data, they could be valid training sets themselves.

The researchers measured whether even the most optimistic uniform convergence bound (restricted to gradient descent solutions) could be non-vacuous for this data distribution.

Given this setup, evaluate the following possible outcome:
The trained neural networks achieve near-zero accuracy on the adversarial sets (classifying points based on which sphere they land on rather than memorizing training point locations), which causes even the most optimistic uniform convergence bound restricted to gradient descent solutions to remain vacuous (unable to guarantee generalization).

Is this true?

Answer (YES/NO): YES